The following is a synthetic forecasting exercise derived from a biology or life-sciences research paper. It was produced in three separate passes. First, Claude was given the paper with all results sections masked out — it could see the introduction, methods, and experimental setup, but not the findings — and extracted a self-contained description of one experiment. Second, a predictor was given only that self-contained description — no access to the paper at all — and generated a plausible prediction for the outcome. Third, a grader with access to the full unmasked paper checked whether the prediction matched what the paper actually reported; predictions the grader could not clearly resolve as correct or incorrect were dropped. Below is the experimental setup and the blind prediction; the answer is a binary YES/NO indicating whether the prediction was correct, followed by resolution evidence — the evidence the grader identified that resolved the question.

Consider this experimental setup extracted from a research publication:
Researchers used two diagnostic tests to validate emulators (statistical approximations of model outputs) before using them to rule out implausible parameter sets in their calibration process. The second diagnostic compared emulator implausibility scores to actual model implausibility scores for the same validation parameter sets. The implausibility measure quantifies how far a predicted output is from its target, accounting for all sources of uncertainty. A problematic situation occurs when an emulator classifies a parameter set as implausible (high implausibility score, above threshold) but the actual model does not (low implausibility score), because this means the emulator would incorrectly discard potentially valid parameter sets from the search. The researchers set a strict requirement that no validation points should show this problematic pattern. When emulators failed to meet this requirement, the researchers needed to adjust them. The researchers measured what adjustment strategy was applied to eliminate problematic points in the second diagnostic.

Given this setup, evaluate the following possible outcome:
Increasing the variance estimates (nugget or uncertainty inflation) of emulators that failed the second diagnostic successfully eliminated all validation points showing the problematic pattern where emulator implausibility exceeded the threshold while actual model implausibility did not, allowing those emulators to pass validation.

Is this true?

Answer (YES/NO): YES